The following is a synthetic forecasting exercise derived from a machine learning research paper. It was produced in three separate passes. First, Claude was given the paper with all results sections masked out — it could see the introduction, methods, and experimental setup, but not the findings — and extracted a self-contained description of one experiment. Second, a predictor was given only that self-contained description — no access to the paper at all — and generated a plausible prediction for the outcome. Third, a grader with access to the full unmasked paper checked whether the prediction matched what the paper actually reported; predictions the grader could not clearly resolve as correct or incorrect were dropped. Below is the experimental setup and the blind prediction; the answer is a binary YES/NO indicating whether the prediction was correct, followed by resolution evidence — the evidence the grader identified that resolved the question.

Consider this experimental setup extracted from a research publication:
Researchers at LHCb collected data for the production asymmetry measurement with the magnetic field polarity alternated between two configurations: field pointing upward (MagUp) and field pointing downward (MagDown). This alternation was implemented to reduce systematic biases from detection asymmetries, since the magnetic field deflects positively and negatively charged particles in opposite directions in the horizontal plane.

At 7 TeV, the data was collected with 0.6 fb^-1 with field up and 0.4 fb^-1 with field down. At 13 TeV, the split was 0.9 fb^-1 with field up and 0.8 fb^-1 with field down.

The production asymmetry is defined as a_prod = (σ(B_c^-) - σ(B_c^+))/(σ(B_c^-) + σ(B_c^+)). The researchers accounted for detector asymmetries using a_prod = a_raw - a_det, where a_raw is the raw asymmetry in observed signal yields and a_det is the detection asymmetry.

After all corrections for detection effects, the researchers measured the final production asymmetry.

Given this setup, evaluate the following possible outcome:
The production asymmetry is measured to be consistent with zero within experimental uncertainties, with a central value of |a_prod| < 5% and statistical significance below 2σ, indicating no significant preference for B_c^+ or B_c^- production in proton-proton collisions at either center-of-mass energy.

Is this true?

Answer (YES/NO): YES